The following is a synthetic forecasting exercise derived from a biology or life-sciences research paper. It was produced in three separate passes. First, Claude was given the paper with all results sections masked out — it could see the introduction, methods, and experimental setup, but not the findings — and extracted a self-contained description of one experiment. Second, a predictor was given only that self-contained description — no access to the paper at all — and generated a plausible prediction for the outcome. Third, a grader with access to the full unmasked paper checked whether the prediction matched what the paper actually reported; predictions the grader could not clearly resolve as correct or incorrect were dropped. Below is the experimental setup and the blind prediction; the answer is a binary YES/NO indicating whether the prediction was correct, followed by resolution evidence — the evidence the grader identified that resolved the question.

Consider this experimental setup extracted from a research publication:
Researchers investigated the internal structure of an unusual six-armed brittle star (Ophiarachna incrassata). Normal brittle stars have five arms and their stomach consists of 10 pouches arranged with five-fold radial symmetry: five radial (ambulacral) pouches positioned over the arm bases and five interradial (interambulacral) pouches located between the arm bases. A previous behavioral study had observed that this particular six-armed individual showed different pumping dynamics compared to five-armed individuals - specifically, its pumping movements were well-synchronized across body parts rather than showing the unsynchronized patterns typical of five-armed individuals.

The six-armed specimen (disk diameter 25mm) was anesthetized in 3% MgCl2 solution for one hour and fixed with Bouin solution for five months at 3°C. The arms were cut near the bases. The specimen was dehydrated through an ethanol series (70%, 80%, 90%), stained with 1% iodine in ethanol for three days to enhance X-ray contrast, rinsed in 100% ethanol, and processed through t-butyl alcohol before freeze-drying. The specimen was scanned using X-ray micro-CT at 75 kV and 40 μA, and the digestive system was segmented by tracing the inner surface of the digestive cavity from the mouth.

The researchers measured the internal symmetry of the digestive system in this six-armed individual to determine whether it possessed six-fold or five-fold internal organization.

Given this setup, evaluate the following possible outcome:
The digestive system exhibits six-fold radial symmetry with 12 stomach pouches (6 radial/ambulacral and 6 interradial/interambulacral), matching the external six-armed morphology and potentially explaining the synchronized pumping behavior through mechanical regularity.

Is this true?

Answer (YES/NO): YES